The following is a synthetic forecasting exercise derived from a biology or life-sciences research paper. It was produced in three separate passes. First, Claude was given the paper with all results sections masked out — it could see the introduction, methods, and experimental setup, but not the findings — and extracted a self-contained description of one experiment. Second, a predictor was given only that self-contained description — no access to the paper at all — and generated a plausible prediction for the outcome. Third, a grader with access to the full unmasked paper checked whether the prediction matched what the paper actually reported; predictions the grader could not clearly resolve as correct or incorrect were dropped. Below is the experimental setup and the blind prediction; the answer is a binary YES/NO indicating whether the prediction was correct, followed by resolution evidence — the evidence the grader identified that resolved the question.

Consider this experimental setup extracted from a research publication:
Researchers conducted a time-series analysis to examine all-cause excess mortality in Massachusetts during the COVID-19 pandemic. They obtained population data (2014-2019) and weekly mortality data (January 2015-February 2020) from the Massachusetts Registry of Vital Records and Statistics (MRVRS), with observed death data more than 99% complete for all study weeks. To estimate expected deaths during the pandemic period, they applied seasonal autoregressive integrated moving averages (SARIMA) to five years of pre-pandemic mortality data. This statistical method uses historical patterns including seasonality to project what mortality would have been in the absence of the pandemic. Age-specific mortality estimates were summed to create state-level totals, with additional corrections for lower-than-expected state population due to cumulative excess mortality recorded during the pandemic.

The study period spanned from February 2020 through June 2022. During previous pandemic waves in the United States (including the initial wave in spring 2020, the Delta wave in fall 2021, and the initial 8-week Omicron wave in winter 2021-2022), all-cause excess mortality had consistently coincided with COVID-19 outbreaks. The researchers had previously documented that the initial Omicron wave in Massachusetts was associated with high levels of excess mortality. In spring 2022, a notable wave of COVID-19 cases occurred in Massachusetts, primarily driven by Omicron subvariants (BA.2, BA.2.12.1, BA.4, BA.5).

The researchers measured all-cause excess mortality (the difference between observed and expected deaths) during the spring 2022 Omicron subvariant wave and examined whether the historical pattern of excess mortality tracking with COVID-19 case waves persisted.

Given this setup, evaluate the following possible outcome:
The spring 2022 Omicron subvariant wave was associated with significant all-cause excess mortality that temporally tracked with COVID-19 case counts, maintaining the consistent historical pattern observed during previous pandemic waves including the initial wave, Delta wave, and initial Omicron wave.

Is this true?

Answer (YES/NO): NO